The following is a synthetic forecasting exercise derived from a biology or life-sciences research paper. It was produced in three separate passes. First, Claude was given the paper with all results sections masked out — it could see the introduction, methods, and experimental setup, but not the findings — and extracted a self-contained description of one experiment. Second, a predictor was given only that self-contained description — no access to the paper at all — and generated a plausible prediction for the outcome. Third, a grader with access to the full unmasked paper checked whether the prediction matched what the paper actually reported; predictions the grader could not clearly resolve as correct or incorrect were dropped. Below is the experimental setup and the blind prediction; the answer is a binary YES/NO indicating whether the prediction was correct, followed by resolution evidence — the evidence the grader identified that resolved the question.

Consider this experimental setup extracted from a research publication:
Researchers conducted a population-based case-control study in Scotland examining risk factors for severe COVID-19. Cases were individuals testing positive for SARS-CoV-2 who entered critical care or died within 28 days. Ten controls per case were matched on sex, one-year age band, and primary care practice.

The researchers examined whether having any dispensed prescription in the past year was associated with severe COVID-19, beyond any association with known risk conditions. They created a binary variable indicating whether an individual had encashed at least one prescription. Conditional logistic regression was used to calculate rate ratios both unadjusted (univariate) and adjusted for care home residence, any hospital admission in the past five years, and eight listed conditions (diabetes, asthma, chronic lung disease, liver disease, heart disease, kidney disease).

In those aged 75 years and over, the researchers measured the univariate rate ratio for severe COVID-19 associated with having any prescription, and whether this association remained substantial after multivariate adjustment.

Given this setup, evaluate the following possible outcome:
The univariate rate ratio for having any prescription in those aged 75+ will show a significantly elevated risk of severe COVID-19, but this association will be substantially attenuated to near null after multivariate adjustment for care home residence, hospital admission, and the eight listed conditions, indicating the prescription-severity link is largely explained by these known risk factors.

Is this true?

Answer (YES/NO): NO